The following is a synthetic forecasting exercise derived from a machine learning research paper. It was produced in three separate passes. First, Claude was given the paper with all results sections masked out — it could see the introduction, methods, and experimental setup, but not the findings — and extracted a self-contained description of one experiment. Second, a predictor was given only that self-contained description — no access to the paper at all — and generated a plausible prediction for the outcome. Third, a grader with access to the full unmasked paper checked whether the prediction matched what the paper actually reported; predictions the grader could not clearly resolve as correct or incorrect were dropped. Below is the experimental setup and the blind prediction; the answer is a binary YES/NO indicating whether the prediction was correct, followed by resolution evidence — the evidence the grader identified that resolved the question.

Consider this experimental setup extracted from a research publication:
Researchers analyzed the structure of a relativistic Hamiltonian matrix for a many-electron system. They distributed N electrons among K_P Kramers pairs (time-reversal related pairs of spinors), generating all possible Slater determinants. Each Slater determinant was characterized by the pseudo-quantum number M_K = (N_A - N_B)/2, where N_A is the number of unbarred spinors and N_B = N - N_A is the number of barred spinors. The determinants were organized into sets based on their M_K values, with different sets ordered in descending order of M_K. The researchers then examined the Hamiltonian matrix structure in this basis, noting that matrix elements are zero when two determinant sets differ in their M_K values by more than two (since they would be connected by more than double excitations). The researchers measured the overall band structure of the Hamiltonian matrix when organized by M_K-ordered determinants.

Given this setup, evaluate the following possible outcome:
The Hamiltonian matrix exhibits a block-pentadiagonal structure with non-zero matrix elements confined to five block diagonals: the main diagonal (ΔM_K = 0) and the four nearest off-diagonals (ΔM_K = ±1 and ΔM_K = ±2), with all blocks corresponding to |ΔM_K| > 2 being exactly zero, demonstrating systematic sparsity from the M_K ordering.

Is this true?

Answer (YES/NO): YES